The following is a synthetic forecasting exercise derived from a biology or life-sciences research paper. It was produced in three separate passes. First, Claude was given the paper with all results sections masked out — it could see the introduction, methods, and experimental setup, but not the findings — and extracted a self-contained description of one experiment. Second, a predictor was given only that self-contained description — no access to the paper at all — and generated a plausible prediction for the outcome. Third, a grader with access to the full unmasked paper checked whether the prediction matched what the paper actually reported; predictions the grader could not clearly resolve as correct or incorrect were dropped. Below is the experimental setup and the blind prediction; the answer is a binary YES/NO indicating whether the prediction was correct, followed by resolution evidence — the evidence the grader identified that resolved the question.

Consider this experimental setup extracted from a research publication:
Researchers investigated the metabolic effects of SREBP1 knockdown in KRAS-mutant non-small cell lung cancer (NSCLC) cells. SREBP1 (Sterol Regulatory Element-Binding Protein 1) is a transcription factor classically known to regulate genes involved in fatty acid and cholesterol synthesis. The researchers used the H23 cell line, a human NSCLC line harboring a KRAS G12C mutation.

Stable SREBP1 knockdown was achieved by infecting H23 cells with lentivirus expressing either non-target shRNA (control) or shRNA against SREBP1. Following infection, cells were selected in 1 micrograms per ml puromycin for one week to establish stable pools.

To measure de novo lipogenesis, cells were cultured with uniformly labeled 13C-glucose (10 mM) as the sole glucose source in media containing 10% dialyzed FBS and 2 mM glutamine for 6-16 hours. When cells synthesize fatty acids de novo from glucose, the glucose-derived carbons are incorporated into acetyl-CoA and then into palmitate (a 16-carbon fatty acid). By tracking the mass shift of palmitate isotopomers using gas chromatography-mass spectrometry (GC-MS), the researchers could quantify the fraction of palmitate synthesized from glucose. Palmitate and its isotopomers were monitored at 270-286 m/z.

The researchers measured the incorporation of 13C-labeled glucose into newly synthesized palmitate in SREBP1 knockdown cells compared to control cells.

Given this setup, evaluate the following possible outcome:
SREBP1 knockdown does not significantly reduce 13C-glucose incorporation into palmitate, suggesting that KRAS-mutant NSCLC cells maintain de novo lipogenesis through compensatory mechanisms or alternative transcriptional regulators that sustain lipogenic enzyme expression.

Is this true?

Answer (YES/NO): YES